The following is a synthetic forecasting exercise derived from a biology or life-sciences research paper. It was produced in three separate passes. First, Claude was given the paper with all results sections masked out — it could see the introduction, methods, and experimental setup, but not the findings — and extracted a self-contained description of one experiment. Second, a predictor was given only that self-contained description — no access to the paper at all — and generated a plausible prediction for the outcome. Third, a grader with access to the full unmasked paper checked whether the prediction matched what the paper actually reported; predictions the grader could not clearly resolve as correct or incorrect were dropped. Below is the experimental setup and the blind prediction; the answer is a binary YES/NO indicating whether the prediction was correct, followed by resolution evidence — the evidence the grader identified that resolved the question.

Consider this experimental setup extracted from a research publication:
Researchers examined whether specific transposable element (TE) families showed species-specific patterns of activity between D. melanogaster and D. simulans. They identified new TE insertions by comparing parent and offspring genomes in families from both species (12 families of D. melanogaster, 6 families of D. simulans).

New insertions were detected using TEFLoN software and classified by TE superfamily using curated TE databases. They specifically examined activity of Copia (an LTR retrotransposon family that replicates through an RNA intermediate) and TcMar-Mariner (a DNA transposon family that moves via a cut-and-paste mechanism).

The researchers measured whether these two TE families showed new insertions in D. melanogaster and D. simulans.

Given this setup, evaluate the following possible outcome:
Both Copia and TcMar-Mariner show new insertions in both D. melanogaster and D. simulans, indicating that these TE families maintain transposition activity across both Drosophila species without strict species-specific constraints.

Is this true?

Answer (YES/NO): NO